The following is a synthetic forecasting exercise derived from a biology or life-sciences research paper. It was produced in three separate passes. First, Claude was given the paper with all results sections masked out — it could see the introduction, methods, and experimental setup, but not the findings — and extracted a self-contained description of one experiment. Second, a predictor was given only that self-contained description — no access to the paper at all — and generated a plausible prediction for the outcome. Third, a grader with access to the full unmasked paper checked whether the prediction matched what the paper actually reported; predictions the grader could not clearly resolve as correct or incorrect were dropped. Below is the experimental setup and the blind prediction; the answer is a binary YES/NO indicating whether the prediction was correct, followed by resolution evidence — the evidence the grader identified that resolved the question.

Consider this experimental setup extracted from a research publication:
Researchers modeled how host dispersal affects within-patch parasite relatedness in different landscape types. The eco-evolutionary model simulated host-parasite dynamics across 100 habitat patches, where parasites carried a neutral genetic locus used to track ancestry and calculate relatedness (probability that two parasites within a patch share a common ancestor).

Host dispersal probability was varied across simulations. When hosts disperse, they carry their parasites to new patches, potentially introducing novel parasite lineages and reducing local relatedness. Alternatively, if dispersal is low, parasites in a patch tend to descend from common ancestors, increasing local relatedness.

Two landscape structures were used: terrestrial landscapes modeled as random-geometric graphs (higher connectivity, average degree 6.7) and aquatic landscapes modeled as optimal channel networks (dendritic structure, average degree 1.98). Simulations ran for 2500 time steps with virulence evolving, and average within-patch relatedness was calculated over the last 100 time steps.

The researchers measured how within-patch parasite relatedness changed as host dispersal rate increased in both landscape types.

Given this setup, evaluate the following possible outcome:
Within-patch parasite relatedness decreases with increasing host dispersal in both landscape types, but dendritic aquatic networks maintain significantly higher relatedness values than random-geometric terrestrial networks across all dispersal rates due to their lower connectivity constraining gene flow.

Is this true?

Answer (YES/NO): NO